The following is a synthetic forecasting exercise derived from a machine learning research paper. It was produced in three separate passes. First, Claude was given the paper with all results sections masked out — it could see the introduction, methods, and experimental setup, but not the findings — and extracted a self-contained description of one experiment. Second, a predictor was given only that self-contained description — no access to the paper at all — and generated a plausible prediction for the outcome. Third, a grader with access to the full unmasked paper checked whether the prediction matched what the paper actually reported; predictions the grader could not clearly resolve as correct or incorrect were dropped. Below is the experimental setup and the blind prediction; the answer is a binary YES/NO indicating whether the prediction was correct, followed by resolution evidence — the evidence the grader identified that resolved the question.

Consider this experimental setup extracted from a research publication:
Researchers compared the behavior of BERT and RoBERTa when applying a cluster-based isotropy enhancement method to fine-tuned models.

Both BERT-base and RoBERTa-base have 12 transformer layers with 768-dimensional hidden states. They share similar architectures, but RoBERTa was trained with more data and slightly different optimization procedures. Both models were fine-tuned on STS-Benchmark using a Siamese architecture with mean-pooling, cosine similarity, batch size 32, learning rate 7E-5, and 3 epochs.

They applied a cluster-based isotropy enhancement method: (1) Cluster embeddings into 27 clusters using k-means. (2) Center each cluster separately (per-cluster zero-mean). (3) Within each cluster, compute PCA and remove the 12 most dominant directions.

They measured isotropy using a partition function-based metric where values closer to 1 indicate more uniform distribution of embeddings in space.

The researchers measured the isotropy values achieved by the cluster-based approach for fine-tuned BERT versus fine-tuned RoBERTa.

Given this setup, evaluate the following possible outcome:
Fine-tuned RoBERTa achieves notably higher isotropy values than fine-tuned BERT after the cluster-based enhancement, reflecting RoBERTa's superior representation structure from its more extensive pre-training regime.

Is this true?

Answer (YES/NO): NO